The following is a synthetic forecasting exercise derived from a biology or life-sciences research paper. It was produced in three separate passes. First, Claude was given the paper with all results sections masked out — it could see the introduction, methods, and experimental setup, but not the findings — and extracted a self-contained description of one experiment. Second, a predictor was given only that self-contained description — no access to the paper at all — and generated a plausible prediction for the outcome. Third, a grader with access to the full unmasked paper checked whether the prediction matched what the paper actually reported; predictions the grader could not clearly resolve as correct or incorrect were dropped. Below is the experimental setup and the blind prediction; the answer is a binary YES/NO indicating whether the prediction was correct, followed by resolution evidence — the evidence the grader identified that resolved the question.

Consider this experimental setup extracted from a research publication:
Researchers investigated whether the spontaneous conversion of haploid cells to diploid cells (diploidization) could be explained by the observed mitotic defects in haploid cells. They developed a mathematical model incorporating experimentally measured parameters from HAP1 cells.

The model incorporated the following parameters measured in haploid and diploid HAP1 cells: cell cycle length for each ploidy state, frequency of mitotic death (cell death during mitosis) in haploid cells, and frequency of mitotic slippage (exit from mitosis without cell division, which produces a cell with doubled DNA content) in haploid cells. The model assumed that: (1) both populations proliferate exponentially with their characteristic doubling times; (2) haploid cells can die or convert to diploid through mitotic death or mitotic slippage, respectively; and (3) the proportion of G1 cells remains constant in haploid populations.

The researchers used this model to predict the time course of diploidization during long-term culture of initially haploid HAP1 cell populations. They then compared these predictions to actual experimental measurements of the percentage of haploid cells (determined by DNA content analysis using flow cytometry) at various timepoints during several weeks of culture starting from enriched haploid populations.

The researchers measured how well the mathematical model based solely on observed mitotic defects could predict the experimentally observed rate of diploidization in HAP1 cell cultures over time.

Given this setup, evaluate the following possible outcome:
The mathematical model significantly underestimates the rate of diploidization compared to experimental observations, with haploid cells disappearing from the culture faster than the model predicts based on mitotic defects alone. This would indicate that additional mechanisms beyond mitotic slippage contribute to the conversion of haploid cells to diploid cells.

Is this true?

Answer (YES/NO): NO